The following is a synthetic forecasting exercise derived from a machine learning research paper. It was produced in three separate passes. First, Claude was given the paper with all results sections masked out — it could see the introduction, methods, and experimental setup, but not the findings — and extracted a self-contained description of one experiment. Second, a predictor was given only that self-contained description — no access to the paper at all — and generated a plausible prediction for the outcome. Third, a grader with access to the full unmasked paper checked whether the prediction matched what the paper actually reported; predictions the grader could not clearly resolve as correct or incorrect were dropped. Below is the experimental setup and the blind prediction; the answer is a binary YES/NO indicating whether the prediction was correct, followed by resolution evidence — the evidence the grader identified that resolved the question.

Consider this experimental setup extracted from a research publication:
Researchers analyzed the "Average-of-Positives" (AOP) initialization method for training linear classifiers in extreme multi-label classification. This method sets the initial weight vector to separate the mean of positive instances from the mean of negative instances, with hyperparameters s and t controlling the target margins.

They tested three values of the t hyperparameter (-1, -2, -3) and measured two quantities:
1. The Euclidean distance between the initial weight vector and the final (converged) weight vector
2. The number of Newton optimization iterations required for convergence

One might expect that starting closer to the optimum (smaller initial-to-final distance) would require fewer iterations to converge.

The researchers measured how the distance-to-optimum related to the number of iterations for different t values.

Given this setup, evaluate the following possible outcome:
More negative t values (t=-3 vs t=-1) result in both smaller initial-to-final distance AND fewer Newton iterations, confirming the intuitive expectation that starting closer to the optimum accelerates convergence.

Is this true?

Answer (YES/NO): NO